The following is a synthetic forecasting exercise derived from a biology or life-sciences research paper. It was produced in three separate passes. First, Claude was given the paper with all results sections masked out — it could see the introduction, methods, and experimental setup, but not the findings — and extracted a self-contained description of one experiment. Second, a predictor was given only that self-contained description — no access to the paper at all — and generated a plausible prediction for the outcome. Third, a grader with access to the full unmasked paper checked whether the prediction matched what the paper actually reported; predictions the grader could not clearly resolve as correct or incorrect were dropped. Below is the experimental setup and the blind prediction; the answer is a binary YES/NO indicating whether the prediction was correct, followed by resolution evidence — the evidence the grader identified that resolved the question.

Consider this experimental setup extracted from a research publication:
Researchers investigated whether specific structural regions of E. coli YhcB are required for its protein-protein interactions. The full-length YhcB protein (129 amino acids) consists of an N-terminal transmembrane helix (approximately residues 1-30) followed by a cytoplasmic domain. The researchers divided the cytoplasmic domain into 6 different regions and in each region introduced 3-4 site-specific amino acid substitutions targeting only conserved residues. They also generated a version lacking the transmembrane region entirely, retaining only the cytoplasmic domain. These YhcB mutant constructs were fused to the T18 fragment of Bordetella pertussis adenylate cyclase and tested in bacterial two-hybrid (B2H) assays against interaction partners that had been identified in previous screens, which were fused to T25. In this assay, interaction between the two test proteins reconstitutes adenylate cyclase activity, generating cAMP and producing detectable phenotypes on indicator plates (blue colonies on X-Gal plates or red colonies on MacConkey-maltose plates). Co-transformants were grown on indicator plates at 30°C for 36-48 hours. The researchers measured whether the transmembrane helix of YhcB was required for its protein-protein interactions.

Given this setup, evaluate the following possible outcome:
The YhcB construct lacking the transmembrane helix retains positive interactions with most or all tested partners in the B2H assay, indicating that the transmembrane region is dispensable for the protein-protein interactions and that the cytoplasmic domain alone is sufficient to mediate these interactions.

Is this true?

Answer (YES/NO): NO